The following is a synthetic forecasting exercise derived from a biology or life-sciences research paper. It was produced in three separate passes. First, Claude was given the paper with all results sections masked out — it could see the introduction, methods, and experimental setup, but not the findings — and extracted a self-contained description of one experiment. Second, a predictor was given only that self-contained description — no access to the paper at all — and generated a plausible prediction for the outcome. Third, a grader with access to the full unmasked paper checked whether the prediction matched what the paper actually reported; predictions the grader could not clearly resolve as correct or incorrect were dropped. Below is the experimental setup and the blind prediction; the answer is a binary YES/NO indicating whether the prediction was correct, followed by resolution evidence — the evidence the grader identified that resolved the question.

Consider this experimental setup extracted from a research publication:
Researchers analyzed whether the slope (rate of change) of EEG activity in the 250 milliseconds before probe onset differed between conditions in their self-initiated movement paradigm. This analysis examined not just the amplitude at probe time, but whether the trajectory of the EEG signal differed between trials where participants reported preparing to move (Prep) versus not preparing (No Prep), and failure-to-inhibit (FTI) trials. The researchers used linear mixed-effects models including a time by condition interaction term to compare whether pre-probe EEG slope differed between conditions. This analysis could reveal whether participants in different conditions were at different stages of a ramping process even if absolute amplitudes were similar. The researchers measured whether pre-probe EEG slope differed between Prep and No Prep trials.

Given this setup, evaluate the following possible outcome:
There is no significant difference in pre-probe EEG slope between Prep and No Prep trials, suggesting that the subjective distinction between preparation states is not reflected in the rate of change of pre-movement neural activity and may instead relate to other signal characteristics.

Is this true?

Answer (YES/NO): YES